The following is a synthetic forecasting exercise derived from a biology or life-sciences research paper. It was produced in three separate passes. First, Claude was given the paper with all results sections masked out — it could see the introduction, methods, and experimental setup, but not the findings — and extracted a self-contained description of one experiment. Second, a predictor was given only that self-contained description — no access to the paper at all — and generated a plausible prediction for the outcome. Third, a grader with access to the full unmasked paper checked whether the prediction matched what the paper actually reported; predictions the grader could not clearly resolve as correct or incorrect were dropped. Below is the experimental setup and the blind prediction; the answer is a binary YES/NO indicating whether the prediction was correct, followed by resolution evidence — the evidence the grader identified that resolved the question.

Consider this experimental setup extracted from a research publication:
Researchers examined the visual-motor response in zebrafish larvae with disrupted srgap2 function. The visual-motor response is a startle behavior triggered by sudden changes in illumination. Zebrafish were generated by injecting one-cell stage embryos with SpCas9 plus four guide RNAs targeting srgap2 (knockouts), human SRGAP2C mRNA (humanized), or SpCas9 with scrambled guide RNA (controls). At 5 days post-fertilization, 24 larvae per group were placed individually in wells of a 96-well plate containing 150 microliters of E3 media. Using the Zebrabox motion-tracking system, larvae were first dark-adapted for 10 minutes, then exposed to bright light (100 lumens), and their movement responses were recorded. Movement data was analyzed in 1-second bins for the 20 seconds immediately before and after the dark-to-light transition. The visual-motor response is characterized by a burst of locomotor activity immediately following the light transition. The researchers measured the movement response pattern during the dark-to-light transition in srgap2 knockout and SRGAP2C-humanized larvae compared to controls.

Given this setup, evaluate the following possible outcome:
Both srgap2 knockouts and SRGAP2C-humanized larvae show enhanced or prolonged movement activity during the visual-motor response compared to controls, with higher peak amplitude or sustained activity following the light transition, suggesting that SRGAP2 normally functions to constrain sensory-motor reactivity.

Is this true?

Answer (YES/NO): YES